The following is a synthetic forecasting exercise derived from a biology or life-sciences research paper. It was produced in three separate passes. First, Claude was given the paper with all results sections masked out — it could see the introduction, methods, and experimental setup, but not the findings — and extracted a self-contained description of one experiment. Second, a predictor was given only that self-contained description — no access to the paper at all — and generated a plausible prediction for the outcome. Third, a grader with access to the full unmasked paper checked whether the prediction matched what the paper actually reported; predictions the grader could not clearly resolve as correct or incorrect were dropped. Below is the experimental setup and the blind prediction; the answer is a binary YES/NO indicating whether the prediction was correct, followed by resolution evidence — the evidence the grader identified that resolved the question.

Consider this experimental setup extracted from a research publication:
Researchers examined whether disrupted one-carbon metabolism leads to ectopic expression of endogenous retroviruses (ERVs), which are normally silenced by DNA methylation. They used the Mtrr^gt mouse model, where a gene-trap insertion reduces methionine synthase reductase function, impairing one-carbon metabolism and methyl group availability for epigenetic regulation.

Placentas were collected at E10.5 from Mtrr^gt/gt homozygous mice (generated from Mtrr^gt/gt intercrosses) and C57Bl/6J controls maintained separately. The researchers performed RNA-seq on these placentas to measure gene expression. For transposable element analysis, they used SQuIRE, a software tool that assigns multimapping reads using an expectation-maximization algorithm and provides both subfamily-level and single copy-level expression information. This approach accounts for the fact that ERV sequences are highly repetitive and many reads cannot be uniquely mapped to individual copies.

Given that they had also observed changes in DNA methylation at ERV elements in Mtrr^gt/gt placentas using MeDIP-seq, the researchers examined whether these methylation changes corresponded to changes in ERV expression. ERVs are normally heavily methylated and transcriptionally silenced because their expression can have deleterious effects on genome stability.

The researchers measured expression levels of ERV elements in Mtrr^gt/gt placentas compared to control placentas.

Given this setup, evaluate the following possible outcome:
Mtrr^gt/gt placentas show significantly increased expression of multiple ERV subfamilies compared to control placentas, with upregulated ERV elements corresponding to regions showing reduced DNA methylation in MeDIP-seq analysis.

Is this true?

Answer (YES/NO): NO